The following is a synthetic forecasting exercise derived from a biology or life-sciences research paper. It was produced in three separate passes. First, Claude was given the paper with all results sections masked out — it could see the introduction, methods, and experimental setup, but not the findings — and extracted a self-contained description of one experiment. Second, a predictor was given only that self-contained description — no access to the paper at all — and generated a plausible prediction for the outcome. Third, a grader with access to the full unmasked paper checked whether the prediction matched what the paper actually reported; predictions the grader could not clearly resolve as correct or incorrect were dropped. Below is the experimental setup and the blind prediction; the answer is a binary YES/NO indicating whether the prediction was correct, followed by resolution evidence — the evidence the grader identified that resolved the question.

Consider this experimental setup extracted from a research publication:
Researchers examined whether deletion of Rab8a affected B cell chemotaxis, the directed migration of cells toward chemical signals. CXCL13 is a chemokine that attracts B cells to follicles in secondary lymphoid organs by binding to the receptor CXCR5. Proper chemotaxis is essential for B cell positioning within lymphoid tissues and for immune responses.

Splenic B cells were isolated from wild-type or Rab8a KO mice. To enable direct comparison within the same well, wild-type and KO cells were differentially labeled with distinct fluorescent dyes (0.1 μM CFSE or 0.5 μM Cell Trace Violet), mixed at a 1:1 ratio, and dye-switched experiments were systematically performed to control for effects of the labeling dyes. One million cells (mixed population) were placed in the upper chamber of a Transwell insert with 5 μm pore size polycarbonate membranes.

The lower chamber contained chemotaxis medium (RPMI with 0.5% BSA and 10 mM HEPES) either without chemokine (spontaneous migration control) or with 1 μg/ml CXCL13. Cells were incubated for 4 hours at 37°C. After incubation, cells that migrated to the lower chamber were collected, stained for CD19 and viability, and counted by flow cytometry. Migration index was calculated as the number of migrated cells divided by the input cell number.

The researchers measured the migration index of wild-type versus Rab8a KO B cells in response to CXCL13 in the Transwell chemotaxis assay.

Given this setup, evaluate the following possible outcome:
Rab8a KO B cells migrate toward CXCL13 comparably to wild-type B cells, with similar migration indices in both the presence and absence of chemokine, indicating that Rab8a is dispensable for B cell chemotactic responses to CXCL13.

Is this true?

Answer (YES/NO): YES